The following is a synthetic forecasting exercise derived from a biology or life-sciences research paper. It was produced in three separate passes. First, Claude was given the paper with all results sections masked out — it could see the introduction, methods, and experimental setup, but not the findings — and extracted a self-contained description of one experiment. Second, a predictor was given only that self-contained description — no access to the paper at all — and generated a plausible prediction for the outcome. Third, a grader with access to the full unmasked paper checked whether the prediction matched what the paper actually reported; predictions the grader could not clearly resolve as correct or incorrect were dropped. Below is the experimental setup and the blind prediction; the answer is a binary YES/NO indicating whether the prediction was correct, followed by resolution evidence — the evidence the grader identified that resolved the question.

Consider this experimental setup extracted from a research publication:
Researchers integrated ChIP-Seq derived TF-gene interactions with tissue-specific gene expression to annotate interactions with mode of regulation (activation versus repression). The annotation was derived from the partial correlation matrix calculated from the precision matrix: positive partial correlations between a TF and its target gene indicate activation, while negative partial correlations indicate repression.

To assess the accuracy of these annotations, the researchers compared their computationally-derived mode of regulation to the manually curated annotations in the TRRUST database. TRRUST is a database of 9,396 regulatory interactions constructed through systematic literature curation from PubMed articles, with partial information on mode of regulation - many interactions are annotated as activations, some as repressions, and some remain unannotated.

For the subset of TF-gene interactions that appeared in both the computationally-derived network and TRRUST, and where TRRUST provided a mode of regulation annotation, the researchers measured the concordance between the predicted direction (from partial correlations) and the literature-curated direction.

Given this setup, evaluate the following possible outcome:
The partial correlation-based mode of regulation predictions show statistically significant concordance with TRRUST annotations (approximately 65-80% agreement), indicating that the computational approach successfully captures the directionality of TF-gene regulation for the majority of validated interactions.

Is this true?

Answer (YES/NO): NO